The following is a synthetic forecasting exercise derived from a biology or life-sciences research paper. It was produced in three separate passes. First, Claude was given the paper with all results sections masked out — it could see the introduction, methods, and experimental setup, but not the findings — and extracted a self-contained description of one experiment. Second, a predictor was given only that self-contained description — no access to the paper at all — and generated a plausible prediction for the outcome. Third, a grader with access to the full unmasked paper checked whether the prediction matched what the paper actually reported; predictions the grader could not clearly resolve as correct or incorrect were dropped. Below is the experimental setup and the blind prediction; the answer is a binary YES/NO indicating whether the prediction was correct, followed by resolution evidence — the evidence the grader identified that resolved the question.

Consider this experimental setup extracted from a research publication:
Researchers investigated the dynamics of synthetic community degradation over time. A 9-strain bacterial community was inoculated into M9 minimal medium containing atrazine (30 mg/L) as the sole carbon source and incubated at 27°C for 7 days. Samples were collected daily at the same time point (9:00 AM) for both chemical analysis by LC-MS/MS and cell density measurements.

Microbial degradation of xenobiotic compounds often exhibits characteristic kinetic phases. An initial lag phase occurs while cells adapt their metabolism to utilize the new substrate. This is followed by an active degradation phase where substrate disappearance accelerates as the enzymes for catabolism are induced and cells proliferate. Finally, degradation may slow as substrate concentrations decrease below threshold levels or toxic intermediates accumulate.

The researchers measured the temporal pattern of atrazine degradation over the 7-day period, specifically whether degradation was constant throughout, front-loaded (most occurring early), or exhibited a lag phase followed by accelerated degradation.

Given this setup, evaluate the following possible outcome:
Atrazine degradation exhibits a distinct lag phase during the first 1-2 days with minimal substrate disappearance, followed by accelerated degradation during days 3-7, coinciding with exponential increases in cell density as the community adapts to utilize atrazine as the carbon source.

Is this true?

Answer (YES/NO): NO